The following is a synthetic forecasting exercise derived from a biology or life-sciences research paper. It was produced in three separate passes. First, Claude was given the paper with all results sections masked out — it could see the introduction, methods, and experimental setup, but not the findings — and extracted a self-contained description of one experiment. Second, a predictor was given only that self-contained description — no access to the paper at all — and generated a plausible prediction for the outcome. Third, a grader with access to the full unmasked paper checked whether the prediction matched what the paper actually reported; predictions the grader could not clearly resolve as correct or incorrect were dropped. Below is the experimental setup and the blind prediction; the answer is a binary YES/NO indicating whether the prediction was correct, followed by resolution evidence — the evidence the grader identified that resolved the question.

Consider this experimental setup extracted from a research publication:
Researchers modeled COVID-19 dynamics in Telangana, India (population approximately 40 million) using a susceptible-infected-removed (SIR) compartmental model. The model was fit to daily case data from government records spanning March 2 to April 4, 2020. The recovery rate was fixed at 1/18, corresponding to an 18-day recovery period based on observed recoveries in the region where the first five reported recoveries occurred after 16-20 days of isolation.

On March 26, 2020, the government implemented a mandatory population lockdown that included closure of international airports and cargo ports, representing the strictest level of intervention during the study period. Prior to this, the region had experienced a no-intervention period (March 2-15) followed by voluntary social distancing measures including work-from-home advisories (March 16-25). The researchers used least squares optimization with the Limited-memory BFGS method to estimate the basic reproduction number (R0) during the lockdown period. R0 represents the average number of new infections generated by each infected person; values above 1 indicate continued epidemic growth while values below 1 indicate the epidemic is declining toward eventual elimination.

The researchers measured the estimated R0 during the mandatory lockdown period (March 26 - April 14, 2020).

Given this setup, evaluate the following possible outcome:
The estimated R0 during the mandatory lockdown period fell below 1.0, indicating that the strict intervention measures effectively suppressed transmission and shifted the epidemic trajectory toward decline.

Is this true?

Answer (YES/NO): NO